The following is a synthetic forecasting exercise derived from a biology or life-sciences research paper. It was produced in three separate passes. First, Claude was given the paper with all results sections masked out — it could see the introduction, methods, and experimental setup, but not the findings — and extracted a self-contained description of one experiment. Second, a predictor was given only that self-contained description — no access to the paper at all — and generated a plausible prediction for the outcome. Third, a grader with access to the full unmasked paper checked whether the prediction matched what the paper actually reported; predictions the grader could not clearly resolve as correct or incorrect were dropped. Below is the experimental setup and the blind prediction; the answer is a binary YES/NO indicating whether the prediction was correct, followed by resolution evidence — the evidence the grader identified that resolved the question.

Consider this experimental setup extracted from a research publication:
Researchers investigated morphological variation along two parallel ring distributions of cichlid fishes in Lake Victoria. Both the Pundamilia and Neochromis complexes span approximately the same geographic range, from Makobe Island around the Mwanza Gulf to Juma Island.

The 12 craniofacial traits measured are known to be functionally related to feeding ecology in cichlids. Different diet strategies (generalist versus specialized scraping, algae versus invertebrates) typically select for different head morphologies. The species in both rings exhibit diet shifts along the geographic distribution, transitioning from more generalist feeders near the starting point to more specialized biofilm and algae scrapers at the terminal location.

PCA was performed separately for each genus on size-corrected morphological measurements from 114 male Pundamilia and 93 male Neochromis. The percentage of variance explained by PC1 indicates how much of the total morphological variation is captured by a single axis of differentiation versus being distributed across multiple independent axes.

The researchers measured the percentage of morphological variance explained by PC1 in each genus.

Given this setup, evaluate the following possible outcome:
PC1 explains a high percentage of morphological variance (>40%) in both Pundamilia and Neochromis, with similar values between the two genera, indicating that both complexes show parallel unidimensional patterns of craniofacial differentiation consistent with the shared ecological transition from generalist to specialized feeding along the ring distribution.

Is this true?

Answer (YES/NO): NO